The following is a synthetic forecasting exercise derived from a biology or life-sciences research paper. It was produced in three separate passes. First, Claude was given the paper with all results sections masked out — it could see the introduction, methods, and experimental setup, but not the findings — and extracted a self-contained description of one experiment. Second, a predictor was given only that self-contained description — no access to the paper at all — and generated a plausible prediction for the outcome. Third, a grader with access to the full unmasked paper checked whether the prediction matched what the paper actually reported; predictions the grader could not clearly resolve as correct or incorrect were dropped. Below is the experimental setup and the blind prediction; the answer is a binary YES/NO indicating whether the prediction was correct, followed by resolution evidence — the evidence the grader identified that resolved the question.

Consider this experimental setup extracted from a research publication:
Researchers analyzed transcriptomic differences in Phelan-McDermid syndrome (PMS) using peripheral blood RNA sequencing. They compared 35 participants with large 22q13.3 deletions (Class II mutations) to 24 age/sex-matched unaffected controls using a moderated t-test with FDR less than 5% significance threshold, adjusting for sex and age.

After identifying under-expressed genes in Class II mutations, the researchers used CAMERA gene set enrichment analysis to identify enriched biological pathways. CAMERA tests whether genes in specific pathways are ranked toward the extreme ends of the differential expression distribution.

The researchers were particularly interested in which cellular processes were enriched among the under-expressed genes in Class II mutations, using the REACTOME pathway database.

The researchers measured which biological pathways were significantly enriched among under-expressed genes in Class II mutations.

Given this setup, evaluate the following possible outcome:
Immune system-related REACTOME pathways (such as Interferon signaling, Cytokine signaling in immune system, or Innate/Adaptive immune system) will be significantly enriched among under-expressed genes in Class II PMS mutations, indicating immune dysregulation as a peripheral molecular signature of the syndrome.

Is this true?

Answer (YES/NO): NO